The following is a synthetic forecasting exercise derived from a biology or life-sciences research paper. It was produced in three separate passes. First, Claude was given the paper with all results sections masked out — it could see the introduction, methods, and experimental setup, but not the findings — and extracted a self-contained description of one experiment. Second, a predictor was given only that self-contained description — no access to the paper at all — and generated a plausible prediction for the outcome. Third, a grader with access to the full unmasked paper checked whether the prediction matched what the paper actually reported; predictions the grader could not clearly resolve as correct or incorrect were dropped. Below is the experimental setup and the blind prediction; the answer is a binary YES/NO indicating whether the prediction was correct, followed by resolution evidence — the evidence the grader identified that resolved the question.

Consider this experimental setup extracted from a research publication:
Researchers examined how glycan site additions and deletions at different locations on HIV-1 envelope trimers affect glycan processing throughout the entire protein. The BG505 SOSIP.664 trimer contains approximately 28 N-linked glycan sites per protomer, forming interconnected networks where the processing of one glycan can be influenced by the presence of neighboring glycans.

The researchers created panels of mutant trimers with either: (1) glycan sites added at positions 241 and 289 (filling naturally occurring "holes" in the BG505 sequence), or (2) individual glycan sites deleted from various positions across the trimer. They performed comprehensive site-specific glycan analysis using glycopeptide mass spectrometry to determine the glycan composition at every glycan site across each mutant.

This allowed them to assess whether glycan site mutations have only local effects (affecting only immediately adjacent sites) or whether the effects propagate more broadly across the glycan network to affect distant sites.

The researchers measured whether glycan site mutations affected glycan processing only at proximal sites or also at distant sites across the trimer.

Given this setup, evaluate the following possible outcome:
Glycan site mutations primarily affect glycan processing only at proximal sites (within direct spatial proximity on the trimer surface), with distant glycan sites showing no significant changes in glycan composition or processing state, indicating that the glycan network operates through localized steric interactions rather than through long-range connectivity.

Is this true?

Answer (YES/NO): NO